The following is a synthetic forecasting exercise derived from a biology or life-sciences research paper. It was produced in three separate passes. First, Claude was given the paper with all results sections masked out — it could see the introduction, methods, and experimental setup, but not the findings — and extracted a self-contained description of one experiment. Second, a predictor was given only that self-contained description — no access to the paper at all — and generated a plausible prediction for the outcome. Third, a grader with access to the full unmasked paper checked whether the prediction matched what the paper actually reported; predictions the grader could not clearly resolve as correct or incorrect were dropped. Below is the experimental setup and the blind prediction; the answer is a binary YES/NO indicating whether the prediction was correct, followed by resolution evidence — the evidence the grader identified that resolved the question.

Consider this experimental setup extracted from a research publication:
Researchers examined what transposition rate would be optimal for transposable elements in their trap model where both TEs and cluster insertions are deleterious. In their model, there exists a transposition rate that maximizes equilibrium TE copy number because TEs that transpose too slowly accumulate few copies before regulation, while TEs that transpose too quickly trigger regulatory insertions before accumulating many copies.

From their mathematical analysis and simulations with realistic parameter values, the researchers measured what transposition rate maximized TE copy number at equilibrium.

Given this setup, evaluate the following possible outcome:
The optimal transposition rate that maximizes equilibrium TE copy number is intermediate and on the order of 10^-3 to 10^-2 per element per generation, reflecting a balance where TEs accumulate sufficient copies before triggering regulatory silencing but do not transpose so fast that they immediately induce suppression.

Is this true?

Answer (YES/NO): NO